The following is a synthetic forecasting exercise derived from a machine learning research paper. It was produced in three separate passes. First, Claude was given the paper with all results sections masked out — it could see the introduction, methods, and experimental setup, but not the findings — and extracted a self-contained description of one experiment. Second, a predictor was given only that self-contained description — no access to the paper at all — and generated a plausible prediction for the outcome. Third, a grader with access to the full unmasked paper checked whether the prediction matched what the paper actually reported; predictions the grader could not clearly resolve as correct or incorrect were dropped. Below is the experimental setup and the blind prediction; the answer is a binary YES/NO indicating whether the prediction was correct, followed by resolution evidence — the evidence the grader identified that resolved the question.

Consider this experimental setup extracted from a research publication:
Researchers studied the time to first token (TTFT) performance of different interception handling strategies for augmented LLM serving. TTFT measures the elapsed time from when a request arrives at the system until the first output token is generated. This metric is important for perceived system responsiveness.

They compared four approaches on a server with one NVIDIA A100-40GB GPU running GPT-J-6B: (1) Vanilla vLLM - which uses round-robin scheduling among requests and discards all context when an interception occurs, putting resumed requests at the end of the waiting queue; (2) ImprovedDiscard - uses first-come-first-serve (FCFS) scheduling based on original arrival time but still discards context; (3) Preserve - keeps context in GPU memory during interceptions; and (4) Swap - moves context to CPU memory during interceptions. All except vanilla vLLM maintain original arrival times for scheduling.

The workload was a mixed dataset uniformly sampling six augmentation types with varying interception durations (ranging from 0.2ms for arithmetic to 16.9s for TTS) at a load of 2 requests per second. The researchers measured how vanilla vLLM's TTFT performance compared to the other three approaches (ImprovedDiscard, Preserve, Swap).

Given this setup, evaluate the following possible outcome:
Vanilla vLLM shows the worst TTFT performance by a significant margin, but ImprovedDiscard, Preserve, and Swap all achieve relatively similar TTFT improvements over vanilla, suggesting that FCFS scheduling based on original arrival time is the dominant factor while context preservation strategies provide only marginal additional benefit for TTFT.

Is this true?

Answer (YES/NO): NO